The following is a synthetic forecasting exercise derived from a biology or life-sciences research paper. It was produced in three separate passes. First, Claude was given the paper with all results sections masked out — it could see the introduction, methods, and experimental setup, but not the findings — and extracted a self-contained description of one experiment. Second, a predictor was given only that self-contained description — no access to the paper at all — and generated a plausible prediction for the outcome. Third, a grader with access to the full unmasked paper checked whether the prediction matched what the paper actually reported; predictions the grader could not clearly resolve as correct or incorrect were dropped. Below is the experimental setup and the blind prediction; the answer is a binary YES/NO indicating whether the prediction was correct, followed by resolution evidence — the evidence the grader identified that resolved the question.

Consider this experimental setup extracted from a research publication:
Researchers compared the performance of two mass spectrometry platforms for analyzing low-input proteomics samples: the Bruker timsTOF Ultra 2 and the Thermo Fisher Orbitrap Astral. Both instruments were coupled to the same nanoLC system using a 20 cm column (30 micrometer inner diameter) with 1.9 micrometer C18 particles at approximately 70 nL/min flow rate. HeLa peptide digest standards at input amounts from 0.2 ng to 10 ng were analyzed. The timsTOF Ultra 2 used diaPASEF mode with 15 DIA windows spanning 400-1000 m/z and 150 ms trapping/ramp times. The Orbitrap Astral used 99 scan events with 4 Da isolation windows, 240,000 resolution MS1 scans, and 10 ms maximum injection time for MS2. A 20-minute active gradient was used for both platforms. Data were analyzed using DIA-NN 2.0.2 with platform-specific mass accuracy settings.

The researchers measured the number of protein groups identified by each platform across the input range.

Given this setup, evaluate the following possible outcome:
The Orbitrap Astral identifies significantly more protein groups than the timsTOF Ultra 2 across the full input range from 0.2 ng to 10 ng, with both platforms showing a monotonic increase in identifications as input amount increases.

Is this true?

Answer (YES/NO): NO